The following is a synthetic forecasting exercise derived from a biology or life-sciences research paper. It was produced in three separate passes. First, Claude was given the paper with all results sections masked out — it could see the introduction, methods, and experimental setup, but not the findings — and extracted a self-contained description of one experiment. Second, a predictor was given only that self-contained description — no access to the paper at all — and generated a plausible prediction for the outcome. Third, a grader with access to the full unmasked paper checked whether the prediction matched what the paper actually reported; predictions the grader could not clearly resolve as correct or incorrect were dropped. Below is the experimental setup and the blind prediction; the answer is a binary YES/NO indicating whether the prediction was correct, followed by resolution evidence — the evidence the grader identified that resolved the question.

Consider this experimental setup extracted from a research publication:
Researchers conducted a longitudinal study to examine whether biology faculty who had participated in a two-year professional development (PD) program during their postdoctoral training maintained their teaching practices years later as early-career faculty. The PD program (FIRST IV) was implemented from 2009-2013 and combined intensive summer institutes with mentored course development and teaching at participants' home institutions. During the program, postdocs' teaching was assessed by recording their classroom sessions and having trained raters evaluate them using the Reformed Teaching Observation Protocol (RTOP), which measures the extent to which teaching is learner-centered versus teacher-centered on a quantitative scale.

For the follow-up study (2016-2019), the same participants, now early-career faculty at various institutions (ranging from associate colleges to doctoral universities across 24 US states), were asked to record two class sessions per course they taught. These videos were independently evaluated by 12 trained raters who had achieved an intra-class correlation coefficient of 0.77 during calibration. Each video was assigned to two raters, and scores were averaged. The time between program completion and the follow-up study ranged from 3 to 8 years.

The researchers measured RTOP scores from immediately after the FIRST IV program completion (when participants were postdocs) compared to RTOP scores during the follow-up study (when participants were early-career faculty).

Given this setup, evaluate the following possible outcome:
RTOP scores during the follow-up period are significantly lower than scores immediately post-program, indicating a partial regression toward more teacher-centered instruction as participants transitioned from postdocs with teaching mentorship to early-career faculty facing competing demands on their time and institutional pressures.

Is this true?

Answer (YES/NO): NO